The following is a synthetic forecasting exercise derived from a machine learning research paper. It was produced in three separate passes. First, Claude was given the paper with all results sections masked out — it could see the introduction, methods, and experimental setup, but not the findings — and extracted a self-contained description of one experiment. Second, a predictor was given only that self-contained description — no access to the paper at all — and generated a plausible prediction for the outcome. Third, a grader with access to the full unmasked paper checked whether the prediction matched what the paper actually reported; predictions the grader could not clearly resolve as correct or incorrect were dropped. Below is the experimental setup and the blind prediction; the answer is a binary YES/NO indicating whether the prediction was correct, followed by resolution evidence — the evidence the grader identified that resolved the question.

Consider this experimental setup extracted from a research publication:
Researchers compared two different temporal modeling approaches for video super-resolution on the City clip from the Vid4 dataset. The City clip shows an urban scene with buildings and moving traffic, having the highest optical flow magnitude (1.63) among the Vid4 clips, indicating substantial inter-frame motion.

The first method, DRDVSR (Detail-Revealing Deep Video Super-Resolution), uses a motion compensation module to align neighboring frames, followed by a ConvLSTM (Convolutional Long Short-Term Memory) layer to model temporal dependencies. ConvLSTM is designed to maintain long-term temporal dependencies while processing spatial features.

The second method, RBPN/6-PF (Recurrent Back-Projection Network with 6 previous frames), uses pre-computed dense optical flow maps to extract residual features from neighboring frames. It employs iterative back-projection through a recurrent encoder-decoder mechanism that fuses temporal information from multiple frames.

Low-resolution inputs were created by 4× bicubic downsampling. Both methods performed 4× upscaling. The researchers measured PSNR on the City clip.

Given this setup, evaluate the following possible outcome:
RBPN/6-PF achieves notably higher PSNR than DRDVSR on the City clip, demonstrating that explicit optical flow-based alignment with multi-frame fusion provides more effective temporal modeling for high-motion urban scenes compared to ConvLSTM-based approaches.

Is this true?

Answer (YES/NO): YES